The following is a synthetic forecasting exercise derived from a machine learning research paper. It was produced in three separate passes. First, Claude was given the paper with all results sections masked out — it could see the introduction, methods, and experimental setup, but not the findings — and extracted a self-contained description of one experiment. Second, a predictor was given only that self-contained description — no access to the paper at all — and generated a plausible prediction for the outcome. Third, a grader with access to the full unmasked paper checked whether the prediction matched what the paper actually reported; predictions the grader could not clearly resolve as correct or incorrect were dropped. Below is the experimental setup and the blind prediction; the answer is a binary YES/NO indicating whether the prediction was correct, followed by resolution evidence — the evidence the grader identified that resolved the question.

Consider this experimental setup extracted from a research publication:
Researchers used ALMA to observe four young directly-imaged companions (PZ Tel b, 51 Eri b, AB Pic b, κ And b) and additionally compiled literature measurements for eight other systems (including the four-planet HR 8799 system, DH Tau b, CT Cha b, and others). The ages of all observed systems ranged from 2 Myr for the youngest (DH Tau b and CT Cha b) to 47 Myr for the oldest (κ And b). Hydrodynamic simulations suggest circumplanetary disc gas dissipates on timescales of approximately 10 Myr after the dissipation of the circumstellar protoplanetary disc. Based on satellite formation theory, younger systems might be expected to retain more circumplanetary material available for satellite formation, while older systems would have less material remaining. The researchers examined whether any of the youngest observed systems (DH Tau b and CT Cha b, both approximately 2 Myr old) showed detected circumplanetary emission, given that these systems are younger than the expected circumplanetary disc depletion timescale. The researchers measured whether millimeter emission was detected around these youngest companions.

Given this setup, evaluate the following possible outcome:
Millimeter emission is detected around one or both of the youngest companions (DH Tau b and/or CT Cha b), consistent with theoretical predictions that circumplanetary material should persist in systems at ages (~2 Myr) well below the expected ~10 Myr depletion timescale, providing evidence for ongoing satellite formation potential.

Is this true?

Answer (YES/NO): NO